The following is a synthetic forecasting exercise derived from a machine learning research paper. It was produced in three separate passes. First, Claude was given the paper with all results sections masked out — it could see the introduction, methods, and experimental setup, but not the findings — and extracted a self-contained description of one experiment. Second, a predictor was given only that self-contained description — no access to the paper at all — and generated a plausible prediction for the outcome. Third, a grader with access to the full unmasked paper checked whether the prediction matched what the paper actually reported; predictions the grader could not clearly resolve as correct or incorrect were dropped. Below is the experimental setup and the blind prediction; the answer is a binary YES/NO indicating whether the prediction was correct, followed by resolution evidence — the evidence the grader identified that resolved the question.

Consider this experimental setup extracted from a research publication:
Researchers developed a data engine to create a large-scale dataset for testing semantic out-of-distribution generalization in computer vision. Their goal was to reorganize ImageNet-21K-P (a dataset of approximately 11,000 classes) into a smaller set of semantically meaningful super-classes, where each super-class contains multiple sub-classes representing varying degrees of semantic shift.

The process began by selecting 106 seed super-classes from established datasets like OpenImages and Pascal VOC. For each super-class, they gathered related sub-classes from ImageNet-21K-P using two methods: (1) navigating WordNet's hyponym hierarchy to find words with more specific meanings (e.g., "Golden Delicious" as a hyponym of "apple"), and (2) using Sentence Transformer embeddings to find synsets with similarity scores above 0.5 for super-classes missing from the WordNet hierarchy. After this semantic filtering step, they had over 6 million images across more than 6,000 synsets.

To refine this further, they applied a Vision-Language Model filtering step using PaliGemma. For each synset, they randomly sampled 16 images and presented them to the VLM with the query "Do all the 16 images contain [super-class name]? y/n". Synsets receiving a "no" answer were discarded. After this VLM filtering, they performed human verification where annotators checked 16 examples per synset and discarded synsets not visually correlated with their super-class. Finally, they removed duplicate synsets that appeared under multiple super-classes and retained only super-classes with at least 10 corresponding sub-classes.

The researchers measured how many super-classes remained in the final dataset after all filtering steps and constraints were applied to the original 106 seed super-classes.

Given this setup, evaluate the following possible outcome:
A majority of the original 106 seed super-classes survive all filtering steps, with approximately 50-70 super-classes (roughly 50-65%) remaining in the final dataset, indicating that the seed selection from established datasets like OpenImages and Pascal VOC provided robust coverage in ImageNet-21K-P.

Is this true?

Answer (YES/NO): YES